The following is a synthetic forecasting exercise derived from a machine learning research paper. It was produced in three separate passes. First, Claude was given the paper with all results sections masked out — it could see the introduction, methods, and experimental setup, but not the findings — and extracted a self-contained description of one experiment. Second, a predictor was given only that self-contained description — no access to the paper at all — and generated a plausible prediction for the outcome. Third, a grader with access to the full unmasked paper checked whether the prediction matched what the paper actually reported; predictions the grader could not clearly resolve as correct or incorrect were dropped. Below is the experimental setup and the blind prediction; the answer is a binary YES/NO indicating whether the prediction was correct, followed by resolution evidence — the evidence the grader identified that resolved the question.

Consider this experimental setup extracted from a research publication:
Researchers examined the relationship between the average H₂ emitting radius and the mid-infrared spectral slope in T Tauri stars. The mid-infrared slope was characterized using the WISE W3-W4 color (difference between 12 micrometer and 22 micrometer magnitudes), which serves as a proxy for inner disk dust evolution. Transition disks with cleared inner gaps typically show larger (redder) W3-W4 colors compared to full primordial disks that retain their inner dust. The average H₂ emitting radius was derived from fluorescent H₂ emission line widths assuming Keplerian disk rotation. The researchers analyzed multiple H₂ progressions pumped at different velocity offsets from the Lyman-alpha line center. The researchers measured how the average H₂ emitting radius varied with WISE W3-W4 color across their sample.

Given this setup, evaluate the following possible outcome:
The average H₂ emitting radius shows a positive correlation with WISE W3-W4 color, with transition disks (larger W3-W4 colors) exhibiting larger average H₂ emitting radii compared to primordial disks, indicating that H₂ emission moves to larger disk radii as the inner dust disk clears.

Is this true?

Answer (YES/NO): NO